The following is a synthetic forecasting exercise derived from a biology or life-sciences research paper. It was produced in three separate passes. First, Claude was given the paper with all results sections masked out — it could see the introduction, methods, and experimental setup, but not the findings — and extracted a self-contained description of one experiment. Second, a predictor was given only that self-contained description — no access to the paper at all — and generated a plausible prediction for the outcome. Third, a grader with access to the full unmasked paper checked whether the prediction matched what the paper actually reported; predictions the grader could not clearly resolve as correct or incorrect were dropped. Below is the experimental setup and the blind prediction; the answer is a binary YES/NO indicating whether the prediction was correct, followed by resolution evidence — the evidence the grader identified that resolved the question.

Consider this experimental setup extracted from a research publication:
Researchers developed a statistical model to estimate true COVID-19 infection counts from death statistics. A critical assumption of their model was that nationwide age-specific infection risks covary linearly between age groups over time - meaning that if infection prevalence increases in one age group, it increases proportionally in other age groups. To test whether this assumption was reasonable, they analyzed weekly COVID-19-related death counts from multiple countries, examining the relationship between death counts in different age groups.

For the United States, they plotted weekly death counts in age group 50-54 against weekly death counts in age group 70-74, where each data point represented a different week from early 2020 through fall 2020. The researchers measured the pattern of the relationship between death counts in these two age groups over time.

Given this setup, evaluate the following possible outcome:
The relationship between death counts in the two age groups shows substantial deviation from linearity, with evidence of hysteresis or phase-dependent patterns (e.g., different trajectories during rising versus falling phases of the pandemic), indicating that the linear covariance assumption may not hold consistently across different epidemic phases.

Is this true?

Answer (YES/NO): NO